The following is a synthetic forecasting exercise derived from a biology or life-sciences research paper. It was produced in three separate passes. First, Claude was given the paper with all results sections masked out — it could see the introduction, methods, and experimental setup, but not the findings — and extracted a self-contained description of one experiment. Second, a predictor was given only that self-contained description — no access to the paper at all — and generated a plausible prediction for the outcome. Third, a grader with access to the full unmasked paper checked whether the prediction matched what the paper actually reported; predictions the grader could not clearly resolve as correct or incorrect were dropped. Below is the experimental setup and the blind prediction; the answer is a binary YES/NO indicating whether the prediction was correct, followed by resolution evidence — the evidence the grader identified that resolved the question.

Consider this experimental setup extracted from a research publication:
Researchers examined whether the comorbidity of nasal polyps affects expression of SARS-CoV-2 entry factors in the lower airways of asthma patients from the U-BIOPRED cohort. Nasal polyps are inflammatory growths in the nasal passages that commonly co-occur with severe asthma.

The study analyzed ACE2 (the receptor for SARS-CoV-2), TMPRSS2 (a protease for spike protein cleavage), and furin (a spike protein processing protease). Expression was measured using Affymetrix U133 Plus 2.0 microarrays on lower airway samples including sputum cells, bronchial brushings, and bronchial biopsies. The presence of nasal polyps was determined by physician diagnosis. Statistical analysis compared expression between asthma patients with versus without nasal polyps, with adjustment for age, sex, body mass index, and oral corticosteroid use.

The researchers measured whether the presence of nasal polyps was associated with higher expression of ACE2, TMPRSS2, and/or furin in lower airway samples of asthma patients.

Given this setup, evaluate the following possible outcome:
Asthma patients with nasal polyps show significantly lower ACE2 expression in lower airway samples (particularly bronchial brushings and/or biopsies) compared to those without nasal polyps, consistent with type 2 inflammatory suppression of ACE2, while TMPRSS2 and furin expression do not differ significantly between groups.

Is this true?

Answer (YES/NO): NO